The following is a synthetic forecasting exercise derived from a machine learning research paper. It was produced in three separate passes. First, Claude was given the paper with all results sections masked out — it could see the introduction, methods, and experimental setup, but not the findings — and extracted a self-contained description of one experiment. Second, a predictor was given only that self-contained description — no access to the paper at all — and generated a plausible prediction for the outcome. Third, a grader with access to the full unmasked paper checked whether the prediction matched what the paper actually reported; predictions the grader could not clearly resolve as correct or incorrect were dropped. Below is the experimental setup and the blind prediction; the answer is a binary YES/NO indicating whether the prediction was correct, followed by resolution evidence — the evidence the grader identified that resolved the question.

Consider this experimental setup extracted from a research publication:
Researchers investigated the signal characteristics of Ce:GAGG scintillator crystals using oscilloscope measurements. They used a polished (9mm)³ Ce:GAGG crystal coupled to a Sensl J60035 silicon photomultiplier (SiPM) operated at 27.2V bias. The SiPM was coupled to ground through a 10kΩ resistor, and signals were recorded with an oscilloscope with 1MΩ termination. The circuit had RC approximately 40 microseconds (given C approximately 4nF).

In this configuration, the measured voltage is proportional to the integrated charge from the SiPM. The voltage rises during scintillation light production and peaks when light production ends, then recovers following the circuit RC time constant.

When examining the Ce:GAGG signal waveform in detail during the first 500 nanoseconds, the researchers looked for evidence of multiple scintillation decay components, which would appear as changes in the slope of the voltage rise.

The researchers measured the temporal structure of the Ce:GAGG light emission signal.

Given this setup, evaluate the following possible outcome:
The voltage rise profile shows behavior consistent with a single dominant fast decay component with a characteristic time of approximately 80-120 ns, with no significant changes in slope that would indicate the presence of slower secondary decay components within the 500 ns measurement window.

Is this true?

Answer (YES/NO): NO